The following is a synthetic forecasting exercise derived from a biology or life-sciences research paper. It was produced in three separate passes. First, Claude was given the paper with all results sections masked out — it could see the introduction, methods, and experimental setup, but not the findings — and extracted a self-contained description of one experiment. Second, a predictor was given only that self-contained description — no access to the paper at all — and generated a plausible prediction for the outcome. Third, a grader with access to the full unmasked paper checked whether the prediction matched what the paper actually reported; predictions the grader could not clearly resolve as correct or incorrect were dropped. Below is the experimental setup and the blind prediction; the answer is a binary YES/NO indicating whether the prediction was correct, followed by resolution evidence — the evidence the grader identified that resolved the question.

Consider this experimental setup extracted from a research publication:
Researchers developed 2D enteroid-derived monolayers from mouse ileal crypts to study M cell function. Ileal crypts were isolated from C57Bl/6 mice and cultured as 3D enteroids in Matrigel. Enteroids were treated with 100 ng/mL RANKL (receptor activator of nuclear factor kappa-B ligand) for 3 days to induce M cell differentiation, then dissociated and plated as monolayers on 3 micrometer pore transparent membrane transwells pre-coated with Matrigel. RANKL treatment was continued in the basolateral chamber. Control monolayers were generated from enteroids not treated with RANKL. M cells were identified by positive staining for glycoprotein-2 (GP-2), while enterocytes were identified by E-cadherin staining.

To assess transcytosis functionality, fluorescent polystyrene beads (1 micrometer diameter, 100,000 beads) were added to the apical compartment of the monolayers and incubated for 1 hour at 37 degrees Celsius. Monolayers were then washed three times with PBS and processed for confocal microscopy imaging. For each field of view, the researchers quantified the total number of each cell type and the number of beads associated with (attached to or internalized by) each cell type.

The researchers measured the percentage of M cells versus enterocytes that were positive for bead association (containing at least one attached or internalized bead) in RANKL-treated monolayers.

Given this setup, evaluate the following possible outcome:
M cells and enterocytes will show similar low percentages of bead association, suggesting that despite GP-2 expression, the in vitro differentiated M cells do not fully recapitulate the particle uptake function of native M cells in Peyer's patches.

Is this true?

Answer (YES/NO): NO